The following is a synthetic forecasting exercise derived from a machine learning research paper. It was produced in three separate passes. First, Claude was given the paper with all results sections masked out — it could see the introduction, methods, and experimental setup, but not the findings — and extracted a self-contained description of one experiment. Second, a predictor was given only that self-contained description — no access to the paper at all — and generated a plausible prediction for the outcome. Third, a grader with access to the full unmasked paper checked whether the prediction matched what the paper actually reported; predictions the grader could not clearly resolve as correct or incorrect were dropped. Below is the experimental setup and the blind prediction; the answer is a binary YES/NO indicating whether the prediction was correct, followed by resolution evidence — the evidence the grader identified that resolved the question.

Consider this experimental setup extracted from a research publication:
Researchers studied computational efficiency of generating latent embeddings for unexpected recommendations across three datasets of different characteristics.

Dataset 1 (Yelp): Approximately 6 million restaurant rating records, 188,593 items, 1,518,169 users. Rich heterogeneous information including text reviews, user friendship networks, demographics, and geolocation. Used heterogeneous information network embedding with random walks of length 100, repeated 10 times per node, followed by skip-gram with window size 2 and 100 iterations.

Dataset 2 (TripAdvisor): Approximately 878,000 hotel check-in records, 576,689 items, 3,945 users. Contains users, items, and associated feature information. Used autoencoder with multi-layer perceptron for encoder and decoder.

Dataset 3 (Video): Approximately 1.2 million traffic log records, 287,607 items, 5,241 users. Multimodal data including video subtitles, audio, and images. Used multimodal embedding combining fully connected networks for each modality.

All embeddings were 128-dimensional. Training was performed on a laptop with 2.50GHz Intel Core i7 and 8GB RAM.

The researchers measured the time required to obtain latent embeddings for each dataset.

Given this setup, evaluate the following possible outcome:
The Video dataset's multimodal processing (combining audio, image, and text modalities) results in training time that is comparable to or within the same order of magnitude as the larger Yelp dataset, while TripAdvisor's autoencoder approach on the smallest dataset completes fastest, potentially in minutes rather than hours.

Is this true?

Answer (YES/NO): YES